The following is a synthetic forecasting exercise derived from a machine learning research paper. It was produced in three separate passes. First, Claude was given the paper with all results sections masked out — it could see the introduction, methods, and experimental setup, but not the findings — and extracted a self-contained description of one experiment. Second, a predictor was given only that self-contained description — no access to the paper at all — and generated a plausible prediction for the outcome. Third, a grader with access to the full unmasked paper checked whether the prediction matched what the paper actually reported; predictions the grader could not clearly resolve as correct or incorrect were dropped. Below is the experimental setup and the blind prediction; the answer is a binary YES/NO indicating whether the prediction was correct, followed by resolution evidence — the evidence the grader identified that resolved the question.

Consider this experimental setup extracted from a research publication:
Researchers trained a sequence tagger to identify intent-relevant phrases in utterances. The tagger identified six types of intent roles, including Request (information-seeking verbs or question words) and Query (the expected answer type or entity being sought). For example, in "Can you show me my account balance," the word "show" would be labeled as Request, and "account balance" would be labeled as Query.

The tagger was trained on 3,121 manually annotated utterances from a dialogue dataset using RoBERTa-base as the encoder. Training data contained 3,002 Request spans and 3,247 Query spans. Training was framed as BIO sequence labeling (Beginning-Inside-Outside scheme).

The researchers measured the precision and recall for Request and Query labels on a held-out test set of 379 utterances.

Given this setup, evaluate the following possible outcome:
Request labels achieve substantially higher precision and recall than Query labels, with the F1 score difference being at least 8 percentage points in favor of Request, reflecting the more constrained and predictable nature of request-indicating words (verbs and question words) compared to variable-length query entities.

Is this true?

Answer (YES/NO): NO